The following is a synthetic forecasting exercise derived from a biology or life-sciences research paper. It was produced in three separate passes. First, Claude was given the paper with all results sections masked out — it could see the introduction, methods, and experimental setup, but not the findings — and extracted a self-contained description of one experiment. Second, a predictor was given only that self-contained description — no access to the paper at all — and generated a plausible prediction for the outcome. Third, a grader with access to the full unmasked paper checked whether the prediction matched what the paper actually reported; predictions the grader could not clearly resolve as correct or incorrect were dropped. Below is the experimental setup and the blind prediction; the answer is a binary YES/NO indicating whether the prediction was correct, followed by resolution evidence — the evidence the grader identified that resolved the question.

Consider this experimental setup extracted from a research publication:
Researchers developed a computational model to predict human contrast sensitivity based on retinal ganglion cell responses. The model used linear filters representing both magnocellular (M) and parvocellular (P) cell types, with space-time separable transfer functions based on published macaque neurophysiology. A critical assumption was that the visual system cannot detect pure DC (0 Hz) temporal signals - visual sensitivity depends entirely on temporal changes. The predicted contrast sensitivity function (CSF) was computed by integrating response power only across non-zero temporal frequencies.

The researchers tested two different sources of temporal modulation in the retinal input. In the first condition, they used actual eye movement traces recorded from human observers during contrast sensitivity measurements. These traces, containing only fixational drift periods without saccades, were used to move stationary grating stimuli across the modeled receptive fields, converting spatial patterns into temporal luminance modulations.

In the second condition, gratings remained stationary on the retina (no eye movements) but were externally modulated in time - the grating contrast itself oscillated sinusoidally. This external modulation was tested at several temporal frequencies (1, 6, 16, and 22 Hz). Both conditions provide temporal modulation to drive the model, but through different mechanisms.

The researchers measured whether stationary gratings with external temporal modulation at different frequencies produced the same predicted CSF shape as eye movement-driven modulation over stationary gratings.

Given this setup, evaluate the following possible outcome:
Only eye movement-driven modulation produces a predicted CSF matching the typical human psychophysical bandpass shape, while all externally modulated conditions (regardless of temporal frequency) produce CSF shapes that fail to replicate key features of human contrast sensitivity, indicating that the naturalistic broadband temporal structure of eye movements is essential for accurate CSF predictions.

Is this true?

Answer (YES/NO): NO